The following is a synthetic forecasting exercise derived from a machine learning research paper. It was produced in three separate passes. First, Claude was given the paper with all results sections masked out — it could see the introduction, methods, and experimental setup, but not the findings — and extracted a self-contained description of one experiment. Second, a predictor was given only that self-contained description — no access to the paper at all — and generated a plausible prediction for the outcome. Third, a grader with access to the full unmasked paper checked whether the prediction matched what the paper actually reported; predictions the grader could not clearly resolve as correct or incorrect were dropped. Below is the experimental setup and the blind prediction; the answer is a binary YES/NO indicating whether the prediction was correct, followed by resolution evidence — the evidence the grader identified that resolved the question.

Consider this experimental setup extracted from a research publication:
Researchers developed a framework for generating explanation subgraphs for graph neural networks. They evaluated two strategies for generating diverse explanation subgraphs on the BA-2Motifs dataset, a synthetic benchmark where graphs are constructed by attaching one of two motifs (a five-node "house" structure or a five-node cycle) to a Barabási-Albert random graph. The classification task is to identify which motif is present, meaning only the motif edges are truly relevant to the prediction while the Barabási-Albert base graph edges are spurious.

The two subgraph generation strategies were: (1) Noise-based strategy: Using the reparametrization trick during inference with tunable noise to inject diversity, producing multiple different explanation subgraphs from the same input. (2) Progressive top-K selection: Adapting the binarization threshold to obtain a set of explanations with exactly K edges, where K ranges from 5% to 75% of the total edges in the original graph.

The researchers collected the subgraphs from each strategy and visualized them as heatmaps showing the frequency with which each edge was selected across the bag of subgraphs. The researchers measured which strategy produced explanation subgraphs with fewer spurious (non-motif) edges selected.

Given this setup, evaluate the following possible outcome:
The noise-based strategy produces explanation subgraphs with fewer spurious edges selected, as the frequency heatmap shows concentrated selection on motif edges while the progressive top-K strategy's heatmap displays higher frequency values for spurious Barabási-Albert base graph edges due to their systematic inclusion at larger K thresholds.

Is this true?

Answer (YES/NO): NO